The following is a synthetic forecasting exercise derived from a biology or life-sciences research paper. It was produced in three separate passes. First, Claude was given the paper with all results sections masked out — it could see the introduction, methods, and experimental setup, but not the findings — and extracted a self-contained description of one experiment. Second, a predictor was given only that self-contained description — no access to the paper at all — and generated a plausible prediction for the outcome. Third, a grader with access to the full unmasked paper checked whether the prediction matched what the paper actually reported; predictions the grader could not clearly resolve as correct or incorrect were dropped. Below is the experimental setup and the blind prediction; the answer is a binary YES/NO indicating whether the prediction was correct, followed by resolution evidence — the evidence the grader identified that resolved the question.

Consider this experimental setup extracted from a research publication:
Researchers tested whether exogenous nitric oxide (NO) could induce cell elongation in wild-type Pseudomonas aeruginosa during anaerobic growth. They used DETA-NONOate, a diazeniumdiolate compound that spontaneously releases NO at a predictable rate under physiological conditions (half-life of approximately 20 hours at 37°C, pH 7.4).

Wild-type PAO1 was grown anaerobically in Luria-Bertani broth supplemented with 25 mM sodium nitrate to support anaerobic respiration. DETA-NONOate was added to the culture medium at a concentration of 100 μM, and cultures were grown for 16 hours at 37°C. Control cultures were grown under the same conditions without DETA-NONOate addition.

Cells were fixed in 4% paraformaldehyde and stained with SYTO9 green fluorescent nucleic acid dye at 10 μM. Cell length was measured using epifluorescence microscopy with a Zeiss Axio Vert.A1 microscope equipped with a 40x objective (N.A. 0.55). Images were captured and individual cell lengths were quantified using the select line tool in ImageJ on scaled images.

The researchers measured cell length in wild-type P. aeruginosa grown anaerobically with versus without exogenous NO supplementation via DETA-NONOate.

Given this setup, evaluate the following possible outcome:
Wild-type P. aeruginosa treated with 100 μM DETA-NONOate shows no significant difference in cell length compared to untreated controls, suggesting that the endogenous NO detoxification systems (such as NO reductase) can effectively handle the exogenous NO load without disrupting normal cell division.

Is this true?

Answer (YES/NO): YES